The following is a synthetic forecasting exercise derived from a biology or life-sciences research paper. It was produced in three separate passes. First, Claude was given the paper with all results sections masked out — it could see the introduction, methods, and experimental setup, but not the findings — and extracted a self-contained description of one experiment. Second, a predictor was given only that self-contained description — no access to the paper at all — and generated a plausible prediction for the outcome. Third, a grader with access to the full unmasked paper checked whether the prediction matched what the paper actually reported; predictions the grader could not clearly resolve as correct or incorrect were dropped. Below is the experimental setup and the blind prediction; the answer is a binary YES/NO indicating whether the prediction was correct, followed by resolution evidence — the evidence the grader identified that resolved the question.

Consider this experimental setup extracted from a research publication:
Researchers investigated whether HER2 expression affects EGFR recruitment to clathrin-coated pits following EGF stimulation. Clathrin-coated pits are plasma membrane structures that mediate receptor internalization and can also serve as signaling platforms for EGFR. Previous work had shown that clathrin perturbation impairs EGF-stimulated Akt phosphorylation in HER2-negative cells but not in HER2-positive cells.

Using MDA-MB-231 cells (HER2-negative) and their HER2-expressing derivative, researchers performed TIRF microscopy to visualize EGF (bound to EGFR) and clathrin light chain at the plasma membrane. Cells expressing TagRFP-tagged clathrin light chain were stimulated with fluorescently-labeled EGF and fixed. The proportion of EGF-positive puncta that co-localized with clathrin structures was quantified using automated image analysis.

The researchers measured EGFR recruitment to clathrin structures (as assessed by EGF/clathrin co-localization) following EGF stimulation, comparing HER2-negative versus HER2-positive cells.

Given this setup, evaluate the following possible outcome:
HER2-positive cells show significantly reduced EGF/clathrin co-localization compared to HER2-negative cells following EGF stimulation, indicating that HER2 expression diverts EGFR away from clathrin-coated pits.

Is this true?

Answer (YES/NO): NO